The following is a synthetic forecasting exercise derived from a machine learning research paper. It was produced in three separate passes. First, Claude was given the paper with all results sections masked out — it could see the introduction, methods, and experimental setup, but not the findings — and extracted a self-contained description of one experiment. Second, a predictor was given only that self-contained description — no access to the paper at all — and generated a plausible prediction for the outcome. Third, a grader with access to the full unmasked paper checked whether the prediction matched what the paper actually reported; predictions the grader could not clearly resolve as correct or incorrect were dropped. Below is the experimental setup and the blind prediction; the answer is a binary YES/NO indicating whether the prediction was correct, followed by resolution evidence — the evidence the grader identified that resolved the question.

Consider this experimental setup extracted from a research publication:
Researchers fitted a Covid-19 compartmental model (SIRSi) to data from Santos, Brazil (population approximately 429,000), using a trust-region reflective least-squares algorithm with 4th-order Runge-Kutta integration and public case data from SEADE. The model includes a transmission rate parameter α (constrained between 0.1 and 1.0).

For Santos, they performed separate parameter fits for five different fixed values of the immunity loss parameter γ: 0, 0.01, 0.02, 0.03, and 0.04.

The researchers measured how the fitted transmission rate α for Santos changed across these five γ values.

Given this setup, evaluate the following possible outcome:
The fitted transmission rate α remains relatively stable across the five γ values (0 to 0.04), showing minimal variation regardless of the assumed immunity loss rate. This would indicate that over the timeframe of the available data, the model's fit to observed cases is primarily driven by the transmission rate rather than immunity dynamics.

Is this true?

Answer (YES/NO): NO